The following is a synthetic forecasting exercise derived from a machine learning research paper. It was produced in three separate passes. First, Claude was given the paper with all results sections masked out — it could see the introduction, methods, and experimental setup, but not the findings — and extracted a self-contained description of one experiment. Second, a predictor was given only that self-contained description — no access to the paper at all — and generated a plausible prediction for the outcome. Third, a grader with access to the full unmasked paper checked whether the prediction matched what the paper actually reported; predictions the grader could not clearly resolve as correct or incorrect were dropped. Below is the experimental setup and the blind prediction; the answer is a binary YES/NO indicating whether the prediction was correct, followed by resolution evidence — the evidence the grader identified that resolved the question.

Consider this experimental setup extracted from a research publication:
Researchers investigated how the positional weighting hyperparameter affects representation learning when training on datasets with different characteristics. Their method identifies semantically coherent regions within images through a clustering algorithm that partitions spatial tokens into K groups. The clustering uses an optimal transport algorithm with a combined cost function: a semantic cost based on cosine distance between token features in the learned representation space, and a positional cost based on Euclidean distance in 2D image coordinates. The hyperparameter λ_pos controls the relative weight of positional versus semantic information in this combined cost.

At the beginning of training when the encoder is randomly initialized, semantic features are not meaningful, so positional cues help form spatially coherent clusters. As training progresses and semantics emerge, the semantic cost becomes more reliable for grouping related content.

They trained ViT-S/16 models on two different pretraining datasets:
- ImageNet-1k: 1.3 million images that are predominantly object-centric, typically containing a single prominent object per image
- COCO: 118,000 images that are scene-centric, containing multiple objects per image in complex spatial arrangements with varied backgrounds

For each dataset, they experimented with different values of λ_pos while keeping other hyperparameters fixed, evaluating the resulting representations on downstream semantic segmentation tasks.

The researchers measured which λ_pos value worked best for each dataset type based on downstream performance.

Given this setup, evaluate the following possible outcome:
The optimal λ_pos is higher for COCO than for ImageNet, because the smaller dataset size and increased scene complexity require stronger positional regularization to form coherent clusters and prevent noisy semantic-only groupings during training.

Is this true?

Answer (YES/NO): YES